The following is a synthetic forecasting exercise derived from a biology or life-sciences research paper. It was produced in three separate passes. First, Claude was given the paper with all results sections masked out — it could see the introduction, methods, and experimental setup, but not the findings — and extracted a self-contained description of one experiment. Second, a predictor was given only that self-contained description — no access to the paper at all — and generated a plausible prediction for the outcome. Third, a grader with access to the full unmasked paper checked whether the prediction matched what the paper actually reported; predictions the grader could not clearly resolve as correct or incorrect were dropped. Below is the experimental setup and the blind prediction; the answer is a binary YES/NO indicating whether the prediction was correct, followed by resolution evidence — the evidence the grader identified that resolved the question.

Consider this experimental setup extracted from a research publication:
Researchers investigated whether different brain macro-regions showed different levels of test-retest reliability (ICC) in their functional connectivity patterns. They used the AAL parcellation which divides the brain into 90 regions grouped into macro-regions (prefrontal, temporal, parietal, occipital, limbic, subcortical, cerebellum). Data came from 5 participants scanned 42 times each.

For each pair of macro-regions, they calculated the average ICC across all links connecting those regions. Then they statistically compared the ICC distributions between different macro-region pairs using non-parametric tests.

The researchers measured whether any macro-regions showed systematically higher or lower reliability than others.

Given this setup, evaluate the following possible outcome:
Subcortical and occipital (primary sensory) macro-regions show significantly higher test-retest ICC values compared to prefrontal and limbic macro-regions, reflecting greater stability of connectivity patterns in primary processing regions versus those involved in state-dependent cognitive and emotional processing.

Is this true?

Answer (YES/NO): NO